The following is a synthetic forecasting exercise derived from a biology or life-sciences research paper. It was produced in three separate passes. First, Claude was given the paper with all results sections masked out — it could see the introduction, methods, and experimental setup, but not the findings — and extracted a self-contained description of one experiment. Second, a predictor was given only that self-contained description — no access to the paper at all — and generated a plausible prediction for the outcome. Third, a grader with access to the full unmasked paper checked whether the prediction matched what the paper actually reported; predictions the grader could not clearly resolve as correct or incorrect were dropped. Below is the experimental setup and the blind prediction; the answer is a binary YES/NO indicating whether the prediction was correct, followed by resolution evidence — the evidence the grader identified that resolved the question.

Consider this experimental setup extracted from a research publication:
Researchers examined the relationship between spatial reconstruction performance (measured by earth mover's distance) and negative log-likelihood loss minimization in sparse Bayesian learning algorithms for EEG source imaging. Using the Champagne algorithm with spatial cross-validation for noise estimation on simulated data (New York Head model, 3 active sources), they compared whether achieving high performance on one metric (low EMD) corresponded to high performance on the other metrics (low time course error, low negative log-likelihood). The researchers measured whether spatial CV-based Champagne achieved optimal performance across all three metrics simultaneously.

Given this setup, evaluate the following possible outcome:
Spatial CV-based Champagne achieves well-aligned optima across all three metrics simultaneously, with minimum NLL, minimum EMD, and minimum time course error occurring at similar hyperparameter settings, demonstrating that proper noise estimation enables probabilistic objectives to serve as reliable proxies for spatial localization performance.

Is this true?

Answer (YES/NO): NO